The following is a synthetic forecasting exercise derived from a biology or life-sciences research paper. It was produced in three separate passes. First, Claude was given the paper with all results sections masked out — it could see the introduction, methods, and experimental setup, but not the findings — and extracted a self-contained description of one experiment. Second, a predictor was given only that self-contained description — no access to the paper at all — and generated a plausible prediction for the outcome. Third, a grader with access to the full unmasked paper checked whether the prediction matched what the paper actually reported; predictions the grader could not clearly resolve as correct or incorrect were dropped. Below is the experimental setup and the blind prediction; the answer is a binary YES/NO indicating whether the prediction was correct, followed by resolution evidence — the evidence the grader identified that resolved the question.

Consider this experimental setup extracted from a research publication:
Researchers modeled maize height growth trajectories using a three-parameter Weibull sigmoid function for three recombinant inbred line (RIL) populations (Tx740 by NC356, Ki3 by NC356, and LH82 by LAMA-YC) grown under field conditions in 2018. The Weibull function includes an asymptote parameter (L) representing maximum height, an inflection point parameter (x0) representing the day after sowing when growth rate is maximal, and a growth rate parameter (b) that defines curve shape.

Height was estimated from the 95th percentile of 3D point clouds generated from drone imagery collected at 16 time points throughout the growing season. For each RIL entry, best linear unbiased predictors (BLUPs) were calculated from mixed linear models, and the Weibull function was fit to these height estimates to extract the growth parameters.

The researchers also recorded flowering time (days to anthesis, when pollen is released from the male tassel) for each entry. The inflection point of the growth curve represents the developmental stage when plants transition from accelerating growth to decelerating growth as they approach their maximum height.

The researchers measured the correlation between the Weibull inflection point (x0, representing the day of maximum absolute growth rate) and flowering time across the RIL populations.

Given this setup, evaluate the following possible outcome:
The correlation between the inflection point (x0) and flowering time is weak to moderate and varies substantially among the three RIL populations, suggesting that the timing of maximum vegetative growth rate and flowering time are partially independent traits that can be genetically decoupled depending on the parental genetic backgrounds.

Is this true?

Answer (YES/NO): NO